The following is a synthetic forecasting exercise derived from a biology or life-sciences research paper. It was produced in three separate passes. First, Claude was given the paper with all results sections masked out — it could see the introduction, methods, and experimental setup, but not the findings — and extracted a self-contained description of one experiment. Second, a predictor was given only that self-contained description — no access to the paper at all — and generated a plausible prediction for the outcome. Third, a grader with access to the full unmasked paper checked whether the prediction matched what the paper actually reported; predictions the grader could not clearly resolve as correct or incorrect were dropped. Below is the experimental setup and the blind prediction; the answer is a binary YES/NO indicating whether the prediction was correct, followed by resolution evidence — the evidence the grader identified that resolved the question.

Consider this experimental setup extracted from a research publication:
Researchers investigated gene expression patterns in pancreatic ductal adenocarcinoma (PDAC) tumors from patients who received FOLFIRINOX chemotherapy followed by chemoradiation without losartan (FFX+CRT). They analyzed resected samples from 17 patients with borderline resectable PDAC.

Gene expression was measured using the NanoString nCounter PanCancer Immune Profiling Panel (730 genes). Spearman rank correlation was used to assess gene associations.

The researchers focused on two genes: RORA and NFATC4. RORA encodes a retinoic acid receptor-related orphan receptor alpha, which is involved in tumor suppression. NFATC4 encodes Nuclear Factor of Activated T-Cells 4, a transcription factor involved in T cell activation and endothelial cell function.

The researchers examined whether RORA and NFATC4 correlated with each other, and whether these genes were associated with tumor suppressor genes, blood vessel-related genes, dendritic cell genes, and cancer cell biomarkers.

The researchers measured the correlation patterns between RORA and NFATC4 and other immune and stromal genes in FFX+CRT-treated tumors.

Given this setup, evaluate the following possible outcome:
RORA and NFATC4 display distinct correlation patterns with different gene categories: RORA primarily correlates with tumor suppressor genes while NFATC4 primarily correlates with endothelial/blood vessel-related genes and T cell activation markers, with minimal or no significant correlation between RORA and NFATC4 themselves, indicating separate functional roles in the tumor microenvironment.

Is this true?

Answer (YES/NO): NO